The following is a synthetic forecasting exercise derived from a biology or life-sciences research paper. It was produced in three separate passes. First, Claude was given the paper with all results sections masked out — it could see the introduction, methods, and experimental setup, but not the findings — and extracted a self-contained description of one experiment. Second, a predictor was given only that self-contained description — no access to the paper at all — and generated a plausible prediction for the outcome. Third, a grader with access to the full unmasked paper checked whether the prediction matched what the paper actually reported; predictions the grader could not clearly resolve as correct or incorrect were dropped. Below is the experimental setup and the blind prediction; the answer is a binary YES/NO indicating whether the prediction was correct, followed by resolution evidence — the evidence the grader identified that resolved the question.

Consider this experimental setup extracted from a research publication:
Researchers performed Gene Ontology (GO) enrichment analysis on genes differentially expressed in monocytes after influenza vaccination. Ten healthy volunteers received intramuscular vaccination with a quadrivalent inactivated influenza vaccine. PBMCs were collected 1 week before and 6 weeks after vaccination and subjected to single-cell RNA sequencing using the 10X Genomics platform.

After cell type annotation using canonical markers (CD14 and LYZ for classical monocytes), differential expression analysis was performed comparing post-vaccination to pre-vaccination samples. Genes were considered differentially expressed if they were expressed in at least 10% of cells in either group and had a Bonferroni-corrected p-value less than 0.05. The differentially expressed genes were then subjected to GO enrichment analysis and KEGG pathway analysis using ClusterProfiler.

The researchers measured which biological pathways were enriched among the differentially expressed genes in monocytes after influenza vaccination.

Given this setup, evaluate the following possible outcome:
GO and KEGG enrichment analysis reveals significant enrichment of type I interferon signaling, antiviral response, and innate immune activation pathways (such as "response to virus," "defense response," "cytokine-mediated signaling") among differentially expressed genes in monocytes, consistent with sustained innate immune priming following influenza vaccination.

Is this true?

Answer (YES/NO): NO